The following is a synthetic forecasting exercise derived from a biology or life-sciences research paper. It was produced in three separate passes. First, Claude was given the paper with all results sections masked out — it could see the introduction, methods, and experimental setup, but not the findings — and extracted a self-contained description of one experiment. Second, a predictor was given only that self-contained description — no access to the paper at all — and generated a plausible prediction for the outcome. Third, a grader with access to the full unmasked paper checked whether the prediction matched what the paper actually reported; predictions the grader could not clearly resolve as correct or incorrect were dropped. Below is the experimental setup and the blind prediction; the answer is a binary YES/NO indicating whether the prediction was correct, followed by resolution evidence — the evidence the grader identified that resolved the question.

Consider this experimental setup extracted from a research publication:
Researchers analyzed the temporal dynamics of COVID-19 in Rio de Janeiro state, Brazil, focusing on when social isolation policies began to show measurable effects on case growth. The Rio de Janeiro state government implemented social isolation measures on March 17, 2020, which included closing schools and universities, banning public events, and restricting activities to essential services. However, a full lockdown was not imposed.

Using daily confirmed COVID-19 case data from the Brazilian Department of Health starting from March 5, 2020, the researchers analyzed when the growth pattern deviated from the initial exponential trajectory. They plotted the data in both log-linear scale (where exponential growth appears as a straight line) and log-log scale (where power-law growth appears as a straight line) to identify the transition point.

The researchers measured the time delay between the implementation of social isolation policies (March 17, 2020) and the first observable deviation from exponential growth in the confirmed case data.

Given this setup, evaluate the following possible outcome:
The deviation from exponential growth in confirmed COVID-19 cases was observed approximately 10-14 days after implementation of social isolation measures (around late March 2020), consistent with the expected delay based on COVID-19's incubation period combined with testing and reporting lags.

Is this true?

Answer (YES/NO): NO